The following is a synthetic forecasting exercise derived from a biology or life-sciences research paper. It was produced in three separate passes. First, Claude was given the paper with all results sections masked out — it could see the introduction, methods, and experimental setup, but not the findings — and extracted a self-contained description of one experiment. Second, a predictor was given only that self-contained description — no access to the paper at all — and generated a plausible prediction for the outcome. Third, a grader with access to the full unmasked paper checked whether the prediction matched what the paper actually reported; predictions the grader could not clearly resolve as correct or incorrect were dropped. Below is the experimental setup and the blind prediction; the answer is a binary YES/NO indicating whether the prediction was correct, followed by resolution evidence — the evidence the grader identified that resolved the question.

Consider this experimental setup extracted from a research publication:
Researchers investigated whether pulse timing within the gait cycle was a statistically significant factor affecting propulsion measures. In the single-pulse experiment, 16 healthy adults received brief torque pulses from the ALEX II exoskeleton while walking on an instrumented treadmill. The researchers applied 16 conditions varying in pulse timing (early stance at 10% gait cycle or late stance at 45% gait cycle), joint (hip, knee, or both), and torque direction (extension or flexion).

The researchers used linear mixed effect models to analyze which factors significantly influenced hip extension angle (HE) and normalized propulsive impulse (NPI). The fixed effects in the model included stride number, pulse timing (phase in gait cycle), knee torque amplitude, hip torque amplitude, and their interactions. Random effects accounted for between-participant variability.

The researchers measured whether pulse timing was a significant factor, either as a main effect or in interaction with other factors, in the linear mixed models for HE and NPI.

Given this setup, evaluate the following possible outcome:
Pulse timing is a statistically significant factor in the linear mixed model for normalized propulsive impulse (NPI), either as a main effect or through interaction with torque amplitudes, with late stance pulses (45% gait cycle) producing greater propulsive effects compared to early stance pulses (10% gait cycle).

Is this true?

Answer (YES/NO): NO